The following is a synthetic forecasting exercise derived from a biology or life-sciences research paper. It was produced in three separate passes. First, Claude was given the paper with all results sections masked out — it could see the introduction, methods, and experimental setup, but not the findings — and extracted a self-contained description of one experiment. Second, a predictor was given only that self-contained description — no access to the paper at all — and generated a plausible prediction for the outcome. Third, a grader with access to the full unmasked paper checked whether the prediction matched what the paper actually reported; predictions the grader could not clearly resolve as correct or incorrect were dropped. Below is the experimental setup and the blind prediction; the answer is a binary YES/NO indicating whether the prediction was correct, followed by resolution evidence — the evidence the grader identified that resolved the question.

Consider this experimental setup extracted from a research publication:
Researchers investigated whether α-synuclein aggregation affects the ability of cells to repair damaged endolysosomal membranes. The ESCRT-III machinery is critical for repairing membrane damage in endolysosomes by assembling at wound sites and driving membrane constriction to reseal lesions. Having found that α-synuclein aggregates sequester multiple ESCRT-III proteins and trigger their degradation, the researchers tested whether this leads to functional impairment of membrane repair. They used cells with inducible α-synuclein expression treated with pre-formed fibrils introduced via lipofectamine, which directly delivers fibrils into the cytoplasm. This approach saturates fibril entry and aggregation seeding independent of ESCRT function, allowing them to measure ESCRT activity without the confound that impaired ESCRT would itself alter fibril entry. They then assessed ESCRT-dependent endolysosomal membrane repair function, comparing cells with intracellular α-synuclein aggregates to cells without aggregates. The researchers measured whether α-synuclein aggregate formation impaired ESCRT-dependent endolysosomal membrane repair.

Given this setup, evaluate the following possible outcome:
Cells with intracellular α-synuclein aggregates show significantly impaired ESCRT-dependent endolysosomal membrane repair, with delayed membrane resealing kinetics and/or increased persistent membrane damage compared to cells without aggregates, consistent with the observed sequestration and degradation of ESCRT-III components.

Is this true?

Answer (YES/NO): YES